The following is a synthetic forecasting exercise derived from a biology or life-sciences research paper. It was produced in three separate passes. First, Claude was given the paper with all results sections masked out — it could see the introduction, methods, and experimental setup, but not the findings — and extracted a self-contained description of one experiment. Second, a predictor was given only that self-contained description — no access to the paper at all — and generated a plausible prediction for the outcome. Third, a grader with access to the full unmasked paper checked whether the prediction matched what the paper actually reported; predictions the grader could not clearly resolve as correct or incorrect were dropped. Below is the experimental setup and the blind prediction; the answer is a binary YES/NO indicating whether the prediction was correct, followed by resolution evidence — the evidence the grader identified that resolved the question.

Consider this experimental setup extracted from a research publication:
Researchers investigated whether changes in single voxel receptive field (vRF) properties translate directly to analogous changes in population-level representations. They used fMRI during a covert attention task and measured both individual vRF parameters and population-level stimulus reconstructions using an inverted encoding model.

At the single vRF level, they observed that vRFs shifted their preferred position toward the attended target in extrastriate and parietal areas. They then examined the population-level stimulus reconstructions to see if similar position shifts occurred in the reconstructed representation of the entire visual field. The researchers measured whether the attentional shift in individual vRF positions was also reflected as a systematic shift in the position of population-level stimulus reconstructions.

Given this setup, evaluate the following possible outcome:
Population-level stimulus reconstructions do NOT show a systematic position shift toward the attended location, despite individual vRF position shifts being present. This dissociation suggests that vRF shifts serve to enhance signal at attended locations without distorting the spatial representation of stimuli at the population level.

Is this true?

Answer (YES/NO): YES